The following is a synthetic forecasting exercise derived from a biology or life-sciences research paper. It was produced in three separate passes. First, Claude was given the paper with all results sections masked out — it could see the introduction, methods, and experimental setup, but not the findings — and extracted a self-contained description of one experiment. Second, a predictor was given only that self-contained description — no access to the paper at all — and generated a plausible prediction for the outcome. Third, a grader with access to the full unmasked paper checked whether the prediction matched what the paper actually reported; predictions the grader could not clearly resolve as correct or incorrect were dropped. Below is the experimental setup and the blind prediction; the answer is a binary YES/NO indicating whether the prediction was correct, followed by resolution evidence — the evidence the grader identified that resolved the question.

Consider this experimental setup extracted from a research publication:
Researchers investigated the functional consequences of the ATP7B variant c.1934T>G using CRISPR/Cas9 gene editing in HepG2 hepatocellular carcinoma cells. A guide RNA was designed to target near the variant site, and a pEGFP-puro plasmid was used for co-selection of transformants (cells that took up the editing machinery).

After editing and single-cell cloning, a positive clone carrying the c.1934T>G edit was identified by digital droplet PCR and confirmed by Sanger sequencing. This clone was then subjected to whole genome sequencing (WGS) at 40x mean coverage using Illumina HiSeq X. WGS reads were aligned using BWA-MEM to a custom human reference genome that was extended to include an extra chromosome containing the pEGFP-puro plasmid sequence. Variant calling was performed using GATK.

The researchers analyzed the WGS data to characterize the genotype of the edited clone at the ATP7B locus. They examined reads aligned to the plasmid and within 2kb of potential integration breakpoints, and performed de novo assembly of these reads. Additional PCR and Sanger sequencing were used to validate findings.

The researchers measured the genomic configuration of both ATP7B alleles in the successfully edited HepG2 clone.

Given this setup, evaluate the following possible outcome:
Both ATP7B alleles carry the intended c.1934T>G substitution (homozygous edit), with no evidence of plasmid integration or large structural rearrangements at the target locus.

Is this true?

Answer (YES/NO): NO